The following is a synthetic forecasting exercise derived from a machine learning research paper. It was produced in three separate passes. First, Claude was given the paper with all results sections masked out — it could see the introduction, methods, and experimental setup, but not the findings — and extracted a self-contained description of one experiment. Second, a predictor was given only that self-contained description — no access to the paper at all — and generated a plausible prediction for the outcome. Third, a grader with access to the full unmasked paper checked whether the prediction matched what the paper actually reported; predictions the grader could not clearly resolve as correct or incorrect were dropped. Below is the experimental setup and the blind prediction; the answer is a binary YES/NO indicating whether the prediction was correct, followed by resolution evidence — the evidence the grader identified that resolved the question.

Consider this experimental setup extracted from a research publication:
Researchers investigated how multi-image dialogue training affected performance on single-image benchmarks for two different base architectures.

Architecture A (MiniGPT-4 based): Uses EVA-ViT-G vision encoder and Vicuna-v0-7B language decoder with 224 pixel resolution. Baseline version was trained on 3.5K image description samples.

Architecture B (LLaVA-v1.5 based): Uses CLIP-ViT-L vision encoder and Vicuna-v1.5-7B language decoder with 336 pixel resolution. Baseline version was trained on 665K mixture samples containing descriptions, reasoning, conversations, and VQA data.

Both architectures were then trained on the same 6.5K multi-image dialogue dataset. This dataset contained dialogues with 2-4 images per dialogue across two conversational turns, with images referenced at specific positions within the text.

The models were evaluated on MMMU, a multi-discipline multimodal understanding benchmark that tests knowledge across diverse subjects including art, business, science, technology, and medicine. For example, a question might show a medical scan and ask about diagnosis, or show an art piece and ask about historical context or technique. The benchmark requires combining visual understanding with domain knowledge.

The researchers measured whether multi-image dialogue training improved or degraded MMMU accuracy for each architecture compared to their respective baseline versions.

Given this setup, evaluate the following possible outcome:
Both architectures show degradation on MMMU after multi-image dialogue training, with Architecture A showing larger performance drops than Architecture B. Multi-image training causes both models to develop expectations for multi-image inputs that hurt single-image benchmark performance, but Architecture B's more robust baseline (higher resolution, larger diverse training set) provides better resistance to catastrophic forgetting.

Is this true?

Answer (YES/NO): NO